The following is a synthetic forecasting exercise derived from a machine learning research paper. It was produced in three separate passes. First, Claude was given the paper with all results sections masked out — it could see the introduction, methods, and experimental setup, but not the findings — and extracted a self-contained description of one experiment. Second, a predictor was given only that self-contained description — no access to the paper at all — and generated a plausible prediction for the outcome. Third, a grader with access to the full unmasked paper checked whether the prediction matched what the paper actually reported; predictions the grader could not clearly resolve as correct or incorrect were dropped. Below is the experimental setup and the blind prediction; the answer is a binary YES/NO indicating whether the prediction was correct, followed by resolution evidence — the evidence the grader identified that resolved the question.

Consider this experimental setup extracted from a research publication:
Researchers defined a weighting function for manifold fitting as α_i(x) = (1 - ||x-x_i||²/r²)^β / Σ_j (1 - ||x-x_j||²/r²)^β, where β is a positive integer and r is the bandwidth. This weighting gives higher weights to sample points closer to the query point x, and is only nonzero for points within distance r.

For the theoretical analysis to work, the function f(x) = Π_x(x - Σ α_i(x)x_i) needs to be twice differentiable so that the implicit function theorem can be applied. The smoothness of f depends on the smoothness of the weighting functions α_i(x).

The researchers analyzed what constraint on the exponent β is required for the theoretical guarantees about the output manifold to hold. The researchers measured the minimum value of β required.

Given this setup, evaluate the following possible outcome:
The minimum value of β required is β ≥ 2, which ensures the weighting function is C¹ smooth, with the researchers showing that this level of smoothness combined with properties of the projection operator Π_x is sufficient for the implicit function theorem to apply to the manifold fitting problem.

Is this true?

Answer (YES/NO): YES